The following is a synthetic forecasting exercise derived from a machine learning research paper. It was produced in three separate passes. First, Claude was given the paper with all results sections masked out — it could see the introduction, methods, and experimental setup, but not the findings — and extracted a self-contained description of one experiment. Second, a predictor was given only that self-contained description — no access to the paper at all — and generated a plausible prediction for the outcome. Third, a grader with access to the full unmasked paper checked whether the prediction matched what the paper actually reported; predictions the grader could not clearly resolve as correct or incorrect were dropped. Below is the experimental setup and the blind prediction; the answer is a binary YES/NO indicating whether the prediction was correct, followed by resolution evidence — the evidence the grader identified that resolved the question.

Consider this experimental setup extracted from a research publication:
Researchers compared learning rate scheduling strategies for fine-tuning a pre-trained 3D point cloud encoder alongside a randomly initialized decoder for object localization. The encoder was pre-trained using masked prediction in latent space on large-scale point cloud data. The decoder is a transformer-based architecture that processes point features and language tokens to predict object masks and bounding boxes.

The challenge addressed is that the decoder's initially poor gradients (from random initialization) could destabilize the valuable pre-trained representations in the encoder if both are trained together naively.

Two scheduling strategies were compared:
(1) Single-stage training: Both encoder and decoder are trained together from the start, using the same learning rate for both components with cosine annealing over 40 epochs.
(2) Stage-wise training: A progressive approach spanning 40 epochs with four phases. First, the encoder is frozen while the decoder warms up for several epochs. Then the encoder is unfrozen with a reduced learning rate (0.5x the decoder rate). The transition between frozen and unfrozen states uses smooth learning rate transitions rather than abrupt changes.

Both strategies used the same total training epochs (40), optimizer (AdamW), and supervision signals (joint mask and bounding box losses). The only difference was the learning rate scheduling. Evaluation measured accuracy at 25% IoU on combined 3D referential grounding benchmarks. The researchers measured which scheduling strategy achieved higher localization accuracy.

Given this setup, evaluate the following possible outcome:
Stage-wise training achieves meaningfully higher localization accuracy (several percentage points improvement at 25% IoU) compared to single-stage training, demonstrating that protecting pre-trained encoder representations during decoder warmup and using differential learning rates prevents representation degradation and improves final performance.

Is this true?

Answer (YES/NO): NO